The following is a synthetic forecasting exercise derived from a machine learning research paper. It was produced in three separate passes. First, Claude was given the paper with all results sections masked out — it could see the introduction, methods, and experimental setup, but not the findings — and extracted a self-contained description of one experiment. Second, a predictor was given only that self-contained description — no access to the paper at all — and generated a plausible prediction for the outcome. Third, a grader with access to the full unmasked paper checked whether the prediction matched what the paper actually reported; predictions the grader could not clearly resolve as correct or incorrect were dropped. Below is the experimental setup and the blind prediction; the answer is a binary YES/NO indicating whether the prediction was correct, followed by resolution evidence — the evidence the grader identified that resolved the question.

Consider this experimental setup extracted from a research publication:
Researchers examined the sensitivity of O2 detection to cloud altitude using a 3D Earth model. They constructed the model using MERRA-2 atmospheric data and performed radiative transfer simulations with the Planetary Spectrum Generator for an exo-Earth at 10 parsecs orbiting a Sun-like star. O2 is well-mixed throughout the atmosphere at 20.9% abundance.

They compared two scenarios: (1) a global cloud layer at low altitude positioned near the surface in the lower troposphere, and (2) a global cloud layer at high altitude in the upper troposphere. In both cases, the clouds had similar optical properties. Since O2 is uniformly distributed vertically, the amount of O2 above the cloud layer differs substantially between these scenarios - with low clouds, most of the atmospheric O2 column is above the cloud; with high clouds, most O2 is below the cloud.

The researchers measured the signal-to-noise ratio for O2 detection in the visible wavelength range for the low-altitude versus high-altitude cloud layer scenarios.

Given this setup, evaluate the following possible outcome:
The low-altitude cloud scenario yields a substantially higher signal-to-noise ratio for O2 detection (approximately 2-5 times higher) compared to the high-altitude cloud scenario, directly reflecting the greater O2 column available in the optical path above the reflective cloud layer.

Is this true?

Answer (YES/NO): YES